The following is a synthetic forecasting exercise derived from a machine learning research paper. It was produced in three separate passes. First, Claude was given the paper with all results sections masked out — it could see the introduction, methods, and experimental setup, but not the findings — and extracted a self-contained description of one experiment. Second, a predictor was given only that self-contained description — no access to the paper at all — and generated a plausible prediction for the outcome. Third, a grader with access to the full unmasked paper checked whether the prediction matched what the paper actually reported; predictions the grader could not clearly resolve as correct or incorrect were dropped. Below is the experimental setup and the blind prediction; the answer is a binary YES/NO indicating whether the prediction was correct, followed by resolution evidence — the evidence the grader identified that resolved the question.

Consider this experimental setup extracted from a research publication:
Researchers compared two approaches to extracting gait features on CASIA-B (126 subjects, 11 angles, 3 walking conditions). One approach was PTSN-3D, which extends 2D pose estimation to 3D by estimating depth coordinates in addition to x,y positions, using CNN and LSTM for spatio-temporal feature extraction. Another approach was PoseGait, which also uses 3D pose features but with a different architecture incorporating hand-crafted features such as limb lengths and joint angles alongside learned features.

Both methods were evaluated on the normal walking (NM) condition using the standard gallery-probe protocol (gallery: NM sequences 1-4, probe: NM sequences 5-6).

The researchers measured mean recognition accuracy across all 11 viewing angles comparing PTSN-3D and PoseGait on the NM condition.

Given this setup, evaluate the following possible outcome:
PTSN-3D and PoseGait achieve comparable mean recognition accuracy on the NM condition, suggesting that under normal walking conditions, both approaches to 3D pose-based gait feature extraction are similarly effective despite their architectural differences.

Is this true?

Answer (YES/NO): NO